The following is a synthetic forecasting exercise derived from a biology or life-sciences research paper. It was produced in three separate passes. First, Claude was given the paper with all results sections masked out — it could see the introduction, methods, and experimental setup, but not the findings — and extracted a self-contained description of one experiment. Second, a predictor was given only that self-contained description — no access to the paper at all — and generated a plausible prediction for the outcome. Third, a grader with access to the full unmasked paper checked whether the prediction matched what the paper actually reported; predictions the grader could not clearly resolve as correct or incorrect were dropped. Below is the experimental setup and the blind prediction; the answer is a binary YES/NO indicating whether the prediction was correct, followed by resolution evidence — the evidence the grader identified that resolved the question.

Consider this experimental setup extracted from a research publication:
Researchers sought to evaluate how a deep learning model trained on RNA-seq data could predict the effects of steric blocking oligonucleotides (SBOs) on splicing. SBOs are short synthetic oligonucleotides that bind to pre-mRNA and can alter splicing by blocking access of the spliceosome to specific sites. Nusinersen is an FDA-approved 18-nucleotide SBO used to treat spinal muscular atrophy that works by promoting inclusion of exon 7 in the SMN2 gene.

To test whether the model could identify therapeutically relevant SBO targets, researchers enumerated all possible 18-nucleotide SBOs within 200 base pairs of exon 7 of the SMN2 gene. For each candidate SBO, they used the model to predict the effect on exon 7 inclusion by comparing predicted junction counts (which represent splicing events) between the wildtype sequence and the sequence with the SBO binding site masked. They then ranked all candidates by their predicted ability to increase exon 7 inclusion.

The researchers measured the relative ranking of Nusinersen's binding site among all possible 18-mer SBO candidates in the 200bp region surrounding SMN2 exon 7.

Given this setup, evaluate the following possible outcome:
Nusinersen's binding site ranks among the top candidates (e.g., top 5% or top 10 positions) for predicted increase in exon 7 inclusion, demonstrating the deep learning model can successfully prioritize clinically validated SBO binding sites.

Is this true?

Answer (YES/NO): YES